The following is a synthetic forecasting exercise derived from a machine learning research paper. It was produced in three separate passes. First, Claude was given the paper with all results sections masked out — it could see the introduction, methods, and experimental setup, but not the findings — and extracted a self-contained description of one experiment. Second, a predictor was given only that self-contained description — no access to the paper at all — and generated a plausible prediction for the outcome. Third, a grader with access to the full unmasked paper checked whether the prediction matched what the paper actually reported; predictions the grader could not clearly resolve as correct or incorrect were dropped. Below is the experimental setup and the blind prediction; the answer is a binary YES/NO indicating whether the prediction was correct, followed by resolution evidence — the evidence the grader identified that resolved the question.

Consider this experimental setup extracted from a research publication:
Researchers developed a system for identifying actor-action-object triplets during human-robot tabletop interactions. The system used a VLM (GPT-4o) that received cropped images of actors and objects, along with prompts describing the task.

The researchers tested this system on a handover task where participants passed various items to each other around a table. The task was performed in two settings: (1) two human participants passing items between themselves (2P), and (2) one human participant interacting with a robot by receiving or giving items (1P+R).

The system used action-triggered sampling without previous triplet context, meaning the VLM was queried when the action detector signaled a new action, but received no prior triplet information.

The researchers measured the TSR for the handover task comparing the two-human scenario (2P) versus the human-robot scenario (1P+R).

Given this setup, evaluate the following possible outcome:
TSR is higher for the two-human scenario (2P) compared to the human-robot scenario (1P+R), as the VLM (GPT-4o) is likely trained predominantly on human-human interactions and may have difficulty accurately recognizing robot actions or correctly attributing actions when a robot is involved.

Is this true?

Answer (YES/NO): NO